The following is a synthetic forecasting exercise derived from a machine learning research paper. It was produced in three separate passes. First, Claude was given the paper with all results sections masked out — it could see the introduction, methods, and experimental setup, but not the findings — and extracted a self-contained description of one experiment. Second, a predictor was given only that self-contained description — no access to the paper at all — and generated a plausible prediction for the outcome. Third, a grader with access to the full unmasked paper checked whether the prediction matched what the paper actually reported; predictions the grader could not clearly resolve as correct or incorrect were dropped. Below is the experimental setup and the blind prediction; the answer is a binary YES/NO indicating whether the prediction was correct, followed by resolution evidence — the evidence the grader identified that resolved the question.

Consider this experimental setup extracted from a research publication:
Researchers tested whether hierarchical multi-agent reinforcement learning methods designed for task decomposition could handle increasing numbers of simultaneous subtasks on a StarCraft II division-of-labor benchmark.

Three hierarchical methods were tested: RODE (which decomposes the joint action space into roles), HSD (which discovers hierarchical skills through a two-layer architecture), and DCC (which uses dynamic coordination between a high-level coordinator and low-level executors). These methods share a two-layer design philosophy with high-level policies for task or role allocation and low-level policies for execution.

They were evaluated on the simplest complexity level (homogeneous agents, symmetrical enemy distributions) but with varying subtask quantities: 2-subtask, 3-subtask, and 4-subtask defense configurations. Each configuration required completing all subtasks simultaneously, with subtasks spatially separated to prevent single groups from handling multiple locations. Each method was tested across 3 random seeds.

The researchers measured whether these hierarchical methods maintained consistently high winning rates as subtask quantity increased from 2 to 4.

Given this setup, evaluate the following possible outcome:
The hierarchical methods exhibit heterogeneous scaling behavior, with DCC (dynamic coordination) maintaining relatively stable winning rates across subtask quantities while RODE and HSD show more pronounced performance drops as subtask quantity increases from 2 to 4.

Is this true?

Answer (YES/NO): NO